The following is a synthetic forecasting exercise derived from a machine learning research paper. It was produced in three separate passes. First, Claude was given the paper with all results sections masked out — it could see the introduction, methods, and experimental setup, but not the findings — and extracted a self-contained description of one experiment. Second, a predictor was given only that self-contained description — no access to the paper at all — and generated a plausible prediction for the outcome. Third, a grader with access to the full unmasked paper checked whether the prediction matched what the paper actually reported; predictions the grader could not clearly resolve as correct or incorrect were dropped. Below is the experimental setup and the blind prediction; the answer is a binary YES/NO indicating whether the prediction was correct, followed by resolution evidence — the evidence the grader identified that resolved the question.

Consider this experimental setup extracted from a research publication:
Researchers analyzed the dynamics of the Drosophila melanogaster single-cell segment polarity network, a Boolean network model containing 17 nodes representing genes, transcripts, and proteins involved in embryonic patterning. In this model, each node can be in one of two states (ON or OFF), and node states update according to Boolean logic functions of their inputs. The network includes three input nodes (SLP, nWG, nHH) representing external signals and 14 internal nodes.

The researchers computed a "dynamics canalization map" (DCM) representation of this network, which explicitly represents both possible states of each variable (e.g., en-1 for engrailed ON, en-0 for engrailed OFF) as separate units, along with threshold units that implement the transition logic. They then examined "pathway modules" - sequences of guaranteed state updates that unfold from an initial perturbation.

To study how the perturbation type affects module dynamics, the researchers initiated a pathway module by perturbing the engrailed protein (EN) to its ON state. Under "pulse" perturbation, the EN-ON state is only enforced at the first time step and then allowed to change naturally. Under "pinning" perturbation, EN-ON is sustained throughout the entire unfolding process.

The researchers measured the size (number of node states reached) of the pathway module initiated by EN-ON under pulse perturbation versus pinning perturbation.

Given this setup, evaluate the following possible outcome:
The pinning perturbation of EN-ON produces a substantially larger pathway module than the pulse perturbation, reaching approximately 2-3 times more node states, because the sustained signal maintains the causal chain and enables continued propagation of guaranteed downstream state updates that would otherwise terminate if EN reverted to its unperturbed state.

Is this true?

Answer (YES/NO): NO